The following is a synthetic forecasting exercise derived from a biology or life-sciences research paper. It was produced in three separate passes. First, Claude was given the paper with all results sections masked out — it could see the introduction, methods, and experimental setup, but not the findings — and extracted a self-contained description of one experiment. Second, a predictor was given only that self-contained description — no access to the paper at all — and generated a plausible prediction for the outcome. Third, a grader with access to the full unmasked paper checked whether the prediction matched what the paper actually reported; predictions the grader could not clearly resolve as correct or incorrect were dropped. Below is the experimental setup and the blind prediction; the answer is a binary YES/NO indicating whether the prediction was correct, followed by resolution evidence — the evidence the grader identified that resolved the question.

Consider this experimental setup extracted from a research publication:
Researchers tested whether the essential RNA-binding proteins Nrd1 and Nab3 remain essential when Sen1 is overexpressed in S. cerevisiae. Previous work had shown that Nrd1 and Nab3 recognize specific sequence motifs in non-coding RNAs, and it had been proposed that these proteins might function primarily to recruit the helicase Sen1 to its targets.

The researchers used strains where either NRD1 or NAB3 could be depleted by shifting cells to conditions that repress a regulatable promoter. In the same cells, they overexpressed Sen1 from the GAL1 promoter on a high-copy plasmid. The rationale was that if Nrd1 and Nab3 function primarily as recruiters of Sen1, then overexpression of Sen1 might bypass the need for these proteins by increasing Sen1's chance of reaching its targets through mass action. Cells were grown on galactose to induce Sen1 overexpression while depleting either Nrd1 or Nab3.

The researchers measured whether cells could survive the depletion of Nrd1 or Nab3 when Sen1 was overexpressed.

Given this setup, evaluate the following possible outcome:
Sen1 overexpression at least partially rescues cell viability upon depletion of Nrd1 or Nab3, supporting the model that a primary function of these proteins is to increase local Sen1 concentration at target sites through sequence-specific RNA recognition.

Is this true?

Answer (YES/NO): NO